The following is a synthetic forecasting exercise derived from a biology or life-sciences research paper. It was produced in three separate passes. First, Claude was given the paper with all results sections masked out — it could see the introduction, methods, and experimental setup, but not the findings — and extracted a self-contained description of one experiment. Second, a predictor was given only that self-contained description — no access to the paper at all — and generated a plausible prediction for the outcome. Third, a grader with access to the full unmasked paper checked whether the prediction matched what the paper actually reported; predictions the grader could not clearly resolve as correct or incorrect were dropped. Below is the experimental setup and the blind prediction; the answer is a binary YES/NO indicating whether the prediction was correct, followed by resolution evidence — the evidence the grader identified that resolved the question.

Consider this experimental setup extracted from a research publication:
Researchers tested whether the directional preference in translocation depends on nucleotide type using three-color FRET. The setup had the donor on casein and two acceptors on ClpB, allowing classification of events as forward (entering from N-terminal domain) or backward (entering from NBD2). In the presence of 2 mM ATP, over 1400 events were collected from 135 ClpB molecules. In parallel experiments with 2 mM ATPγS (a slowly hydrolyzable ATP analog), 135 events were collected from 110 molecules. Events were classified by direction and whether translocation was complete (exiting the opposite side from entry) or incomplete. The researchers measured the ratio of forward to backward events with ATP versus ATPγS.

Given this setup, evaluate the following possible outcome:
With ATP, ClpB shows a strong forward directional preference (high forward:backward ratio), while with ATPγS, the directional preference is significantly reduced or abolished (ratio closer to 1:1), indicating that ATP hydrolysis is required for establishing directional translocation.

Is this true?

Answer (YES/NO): YES